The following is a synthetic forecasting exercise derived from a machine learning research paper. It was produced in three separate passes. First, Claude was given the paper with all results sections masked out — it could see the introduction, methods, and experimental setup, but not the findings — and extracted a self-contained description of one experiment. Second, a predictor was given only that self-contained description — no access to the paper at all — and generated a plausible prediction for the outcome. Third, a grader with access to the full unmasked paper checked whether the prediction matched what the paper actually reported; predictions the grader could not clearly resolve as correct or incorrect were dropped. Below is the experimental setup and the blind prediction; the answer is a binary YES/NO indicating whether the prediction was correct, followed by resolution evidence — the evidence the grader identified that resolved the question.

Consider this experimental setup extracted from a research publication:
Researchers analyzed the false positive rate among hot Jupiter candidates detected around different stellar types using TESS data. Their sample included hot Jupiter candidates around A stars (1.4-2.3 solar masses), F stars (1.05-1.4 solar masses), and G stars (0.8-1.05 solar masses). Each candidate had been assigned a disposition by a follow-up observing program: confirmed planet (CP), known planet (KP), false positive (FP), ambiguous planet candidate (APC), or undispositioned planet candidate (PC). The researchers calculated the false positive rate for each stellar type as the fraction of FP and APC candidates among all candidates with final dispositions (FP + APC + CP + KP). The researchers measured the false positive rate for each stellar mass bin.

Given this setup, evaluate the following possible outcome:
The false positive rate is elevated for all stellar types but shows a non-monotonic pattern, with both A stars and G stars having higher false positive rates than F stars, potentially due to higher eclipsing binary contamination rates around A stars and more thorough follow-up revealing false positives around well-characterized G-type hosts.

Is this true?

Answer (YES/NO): NO